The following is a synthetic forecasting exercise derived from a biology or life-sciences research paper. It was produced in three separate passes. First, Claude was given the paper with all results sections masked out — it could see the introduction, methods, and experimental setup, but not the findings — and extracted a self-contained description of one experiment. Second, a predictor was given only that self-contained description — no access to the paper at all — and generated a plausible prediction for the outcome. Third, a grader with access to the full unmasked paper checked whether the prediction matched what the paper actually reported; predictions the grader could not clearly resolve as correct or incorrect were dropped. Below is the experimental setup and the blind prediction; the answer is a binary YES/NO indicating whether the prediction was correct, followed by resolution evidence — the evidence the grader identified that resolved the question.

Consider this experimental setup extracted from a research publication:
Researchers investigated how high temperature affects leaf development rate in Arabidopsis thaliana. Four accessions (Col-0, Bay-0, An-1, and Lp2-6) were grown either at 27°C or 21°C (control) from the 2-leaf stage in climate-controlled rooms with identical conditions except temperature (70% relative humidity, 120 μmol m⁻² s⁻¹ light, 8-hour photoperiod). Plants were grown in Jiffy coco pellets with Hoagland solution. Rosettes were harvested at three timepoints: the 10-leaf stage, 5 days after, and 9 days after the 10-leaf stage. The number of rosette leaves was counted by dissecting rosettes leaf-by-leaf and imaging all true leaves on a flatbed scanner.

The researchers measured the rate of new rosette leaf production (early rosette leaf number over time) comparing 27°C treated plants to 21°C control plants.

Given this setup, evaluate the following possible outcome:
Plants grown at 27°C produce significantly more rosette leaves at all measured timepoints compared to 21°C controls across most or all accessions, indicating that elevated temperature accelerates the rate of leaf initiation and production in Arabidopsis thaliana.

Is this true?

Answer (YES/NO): NO